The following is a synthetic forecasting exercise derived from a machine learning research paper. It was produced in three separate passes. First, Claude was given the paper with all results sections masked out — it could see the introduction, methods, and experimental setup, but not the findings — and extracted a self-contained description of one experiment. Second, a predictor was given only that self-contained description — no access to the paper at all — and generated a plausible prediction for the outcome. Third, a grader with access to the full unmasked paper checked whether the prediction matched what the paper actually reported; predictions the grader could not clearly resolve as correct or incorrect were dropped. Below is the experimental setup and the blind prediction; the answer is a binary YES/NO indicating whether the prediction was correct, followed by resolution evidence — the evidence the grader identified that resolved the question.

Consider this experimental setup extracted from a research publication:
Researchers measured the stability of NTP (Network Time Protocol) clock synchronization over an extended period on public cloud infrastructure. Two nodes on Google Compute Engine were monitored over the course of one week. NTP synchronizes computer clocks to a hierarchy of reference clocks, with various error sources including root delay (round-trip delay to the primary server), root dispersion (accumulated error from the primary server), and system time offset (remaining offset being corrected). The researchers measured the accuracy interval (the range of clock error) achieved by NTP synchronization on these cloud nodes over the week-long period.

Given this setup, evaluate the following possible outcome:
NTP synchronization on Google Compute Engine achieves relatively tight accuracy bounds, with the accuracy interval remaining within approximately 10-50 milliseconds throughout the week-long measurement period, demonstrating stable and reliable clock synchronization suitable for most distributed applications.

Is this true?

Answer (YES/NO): NO